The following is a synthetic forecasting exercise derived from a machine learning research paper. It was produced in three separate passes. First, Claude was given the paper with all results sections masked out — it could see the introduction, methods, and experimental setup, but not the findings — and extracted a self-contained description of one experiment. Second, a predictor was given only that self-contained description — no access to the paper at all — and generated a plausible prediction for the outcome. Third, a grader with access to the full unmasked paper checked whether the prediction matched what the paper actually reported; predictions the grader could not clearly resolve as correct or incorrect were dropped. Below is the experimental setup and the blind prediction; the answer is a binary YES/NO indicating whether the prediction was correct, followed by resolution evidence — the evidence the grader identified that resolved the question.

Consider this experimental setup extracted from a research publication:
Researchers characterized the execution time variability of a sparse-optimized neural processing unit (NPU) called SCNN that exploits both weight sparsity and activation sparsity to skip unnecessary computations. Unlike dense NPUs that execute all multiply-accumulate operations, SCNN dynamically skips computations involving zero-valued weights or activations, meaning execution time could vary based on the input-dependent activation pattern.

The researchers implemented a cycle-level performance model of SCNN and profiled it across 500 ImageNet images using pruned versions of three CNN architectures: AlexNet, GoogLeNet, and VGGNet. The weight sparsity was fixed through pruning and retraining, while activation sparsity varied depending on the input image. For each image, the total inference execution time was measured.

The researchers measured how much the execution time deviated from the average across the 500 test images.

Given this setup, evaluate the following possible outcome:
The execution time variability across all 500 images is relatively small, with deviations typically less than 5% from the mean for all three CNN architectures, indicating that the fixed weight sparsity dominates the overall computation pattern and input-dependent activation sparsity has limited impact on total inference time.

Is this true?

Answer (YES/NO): NO